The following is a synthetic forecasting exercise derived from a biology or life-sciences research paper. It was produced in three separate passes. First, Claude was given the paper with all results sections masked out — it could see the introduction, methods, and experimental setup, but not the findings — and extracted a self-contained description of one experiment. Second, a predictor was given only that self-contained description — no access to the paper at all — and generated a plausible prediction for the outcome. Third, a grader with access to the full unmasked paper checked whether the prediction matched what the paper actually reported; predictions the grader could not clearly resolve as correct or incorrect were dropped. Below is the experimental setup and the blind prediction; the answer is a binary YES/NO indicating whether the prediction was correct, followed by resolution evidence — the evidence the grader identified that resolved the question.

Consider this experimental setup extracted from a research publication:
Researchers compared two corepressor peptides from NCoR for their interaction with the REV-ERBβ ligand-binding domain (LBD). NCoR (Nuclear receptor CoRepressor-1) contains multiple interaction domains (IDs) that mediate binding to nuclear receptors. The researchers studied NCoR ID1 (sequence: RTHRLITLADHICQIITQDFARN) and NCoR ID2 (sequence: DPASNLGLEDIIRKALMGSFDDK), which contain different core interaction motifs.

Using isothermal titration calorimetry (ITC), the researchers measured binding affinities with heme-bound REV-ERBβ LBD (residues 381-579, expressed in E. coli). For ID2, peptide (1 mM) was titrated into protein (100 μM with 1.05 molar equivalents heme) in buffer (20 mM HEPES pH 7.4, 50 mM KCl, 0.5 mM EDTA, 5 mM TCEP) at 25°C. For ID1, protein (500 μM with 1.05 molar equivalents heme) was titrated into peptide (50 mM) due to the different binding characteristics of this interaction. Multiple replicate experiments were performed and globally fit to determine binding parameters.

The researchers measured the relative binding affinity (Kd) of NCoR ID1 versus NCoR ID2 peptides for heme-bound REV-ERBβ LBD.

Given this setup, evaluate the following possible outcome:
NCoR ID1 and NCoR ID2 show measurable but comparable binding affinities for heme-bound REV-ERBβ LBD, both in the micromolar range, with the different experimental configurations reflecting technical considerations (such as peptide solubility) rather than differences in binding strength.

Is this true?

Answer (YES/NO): YES